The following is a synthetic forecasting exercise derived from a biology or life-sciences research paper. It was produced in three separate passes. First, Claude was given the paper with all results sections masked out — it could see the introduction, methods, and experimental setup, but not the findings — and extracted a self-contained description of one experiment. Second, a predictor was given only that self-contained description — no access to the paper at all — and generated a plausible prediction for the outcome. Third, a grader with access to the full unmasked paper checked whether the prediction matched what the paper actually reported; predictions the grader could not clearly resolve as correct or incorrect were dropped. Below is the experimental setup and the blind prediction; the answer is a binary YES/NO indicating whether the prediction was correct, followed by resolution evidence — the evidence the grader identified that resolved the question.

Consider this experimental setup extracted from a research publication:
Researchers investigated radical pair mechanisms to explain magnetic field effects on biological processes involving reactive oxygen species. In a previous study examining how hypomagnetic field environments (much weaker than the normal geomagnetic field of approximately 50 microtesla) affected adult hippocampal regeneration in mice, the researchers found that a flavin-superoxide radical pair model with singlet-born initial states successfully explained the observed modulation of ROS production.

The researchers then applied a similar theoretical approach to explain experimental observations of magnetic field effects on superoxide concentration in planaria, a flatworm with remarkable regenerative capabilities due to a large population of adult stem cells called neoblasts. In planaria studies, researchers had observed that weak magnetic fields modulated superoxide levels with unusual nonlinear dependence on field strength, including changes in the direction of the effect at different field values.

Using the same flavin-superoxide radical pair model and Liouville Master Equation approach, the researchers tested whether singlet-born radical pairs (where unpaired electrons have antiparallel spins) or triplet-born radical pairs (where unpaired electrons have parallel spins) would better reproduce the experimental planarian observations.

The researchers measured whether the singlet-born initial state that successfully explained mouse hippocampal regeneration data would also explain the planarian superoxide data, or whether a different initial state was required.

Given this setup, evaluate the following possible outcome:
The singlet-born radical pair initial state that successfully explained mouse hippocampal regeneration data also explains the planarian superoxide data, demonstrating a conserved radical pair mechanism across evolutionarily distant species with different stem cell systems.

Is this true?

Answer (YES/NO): NO